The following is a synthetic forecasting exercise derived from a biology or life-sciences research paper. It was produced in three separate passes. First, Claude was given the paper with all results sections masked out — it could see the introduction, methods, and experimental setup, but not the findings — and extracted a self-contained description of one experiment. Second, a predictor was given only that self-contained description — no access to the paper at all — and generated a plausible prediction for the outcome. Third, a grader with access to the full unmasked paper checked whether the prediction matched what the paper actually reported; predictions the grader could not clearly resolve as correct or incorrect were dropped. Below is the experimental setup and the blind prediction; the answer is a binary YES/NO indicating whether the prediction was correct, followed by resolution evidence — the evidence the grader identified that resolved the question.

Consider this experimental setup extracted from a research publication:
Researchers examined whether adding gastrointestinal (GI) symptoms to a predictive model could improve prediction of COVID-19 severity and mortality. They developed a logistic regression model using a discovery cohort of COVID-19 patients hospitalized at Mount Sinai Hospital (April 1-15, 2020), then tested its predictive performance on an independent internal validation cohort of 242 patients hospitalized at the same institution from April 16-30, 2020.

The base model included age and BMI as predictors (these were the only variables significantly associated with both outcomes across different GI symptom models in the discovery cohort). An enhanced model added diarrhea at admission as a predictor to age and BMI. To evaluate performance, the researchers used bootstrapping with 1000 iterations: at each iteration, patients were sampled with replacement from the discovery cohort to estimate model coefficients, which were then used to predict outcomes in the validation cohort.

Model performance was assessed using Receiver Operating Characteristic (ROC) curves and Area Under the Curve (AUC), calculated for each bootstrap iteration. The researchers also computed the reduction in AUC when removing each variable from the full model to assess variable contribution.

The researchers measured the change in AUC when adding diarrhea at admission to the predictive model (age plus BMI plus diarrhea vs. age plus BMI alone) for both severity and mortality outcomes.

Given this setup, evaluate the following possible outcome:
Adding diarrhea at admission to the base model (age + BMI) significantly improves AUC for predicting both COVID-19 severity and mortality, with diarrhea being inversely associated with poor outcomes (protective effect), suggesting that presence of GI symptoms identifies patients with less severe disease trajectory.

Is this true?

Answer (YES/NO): NO